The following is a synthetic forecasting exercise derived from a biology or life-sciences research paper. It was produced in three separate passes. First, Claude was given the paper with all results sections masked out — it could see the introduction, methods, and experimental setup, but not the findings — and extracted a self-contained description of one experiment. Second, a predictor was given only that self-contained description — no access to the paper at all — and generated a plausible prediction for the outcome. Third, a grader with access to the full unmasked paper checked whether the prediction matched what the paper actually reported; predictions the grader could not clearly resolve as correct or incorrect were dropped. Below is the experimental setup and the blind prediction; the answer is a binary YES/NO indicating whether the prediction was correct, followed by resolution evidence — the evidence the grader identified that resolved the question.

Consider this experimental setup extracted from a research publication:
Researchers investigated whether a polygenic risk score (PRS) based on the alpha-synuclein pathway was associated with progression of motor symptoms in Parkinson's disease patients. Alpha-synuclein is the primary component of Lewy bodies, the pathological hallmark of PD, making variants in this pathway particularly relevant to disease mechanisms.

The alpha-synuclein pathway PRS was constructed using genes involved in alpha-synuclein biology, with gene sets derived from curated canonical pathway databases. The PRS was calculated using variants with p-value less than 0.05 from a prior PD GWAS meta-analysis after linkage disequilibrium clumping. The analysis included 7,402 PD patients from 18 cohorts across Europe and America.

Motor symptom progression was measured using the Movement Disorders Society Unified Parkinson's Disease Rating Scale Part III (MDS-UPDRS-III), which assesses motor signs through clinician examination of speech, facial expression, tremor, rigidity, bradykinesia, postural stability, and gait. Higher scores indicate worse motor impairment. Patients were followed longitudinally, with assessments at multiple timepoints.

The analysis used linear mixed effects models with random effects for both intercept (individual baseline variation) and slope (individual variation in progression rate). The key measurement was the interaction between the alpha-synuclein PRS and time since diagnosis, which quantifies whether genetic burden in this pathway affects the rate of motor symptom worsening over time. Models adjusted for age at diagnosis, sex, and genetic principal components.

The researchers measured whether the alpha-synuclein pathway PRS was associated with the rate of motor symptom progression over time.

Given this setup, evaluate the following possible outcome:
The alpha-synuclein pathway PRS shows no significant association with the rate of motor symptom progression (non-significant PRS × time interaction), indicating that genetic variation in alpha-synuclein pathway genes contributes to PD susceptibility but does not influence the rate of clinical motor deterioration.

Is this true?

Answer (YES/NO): YES